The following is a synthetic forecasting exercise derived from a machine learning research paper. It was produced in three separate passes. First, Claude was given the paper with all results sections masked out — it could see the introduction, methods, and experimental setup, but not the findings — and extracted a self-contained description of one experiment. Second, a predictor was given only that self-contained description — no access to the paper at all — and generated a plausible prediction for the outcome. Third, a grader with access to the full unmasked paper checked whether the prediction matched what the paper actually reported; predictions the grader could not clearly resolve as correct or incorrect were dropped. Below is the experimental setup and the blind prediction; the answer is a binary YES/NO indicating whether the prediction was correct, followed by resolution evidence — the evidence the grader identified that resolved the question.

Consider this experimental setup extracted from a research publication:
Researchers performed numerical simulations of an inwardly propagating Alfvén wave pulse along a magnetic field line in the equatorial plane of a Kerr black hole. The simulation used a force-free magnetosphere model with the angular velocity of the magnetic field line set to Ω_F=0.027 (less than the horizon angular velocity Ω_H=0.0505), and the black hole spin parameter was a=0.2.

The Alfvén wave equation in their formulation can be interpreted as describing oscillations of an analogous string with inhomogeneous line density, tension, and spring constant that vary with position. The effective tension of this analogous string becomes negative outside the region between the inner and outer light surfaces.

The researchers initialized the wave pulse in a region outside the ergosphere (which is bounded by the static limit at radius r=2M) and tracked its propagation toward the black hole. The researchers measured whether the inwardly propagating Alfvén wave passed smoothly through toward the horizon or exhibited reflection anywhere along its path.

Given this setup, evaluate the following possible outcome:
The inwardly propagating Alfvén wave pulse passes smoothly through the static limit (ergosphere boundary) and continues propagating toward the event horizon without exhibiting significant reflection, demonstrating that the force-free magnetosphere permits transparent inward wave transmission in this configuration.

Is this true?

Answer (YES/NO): NO